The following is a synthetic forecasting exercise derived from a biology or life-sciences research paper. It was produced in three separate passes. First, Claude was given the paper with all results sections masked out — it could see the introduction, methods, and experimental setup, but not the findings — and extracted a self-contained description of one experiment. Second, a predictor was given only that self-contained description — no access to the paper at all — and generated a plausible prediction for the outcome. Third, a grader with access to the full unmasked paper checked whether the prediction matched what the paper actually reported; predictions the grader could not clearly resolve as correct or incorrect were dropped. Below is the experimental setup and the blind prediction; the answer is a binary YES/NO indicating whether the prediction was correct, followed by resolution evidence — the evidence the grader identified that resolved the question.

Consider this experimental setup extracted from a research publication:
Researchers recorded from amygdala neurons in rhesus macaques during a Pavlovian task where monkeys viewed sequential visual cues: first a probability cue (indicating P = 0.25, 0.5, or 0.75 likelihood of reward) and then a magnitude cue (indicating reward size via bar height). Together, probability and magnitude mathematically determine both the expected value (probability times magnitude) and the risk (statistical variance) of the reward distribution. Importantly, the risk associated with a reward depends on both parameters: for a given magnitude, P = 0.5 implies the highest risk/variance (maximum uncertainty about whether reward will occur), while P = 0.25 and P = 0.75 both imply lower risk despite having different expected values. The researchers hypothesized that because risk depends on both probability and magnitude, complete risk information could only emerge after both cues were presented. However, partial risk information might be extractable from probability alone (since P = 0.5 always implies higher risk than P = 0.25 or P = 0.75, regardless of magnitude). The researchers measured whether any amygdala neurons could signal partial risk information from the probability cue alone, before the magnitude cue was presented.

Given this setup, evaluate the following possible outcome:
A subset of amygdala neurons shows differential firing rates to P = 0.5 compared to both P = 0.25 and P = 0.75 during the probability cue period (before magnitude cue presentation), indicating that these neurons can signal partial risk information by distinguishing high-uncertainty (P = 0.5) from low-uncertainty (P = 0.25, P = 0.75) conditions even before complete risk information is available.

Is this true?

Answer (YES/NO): YES